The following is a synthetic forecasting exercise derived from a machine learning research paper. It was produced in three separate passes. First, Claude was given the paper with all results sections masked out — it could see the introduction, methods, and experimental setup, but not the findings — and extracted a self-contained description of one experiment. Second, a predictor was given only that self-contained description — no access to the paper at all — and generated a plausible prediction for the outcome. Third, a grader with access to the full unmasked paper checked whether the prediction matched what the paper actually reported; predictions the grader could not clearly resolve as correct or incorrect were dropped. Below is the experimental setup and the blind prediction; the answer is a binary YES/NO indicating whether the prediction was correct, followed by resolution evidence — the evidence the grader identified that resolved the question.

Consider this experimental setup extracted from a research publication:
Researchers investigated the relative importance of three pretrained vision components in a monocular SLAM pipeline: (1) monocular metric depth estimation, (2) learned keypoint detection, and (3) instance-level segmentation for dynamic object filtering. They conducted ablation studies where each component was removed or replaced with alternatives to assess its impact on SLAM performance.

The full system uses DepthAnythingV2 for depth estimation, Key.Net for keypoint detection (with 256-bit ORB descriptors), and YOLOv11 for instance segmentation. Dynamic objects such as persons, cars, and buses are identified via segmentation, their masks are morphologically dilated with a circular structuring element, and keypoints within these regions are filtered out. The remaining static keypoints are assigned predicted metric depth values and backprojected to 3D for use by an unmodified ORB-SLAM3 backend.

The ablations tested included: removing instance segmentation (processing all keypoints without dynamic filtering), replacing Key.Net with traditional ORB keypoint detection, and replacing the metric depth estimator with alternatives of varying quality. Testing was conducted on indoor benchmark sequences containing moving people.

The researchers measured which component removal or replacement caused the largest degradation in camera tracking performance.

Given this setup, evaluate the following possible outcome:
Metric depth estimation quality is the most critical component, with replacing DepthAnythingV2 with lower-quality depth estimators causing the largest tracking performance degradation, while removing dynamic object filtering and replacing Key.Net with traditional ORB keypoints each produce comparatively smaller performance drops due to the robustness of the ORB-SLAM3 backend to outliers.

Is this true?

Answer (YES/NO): NO